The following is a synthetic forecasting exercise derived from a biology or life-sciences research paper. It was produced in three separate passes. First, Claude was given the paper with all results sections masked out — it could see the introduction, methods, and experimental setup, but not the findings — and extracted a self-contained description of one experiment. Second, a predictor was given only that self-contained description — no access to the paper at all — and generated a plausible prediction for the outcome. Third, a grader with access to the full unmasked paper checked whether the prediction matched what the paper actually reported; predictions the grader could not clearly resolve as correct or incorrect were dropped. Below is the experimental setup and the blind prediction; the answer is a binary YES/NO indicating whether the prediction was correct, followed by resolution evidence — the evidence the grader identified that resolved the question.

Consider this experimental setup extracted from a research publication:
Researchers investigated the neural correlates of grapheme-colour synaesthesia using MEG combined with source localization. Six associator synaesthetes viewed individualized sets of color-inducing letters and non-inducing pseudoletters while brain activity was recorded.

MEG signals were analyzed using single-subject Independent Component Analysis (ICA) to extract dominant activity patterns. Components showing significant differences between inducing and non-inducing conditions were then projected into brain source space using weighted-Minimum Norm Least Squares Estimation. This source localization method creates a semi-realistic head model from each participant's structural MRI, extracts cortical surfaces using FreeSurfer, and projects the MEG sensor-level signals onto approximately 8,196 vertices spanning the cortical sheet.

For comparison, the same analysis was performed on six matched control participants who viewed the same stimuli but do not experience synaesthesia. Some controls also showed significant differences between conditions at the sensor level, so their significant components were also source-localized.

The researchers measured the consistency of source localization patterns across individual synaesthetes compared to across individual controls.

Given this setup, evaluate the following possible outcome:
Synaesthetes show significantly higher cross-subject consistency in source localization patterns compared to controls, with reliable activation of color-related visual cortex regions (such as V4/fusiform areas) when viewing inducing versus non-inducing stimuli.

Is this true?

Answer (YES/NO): NO